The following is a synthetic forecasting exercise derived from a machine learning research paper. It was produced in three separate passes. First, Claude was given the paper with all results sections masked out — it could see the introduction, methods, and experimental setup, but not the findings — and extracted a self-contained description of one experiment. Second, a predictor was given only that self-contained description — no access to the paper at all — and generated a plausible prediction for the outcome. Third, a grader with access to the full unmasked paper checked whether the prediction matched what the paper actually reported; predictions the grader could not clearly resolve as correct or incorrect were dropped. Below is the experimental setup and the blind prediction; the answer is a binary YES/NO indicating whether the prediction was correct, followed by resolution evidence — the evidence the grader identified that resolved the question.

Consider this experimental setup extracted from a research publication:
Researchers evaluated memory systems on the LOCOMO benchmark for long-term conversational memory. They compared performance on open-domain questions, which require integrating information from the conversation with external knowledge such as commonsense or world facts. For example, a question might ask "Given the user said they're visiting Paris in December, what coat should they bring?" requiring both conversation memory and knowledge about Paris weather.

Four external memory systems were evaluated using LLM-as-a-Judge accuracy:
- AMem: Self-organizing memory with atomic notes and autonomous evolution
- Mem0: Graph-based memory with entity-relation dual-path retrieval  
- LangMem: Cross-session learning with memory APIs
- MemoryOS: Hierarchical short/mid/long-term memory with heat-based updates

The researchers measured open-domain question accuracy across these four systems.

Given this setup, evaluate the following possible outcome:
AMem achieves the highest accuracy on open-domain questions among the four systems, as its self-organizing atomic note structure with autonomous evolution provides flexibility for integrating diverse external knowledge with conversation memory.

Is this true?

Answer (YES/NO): YES